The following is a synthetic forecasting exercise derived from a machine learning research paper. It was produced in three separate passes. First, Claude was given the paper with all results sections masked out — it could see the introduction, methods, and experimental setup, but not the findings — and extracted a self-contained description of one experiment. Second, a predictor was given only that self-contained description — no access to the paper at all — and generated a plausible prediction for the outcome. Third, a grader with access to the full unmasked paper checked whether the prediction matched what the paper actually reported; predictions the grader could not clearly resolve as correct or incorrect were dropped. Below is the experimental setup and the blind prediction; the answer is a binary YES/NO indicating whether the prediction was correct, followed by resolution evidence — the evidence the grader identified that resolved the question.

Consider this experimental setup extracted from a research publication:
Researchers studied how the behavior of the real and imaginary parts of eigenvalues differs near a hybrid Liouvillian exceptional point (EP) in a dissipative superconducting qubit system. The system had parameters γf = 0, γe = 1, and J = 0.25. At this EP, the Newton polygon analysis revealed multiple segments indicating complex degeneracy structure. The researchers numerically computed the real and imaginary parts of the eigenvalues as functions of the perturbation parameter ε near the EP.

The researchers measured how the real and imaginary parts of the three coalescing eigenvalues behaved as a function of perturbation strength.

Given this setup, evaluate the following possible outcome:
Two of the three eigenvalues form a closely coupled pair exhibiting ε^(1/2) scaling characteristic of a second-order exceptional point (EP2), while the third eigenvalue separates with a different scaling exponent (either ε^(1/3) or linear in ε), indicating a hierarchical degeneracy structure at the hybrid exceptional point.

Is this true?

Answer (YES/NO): NO